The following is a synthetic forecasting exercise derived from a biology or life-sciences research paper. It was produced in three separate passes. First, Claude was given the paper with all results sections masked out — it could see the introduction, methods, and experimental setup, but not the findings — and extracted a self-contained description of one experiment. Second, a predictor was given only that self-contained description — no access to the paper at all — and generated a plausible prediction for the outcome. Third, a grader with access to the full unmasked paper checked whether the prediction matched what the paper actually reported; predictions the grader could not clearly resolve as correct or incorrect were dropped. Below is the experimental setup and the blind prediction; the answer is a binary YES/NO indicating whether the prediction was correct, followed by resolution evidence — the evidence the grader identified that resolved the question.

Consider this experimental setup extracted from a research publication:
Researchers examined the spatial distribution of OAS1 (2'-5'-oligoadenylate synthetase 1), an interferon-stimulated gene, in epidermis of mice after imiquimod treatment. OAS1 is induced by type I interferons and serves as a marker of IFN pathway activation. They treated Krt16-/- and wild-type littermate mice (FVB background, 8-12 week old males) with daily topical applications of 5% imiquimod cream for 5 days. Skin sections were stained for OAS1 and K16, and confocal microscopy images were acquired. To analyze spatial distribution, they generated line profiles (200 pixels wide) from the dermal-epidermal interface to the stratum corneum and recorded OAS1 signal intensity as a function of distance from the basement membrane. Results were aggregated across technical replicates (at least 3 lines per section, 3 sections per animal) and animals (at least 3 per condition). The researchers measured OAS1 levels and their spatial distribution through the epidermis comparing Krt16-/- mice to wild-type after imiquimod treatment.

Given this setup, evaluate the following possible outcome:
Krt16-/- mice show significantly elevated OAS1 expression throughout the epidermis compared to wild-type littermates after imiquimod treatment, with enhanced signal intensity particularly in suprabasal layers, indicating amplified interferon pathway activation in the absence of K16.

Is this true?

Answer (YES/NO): NO